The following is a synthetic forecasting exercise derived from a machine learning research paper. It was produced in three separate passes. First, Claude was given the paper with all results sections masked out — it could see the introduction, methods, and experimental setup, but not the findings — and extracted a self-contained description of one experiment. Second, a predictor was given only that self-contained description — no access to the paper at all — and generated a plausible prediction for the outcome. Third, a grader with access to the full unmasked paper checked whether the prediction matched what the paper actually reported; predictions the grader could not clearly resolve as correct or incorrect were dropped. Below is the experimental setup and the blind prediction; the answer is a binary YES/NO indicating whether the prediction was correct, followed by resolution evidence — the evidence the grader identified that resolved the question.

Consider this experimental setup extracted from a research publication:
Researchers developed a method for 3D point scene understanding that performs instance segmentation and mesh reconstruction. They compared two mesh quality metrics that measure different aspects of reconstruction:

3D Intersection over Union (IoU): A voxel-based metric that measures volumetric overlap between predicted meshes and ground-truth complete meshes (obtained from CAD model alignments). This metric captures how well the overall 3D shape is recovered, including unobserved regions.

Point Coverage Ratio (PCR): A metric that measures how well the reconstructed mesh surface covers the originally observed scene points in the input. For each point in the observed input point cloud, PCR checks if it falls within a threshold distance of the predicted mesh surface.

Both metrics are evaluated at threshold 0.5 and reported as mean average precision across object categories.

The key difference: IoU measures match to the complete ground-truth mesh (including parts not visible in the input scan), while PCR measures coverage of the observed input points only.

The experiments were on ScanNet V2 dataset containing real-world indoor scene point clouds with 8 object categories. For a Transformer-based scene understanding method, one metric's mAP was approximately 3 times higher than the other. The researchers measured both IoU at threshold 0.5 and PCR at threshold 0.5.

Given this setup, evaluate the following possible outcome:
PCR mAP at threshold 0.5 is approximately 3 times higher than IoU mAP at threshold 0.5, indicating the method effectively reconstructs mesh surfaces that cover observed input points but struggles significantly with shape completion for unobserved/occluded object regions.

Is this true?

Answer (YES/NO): YES